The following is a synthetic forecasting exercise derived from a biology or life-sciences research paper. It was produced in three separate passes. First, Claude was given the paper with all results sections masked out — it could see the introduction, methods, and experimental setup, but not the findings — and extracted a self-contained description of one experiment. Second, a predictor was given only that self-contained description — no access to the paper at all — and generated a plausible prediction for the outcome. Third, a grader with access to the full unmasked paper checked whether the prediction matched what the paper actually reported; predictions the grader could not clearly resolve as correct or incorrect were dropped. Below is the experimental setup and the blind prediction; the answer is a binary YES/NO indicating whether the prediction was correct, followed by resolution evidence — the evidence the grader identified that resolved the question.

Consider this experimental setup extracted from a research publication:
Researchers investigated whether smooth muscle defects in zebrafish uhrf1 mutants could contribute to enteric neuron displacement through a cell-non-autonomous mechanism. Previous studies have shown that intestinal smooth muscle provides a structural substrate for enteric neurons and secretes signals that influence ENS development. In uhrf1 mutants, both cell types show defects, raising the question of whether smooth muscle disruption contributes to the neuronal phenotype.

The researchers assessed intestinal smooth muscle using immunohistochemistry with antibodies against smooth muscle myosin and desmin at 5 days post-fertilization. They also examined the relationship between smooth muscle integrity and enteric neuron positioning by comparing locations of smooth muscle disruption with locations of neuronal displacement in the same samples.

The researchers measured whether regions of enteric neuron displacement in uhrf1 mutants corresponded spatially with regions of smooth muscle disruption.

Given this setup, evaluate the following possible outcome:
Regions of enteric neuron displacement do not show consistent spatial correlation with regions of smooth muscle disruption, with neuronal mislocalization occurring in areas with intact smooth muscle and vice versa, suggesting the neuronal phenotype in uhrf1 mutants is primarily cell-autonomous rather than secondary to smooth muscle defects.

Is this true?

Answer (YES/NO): NO